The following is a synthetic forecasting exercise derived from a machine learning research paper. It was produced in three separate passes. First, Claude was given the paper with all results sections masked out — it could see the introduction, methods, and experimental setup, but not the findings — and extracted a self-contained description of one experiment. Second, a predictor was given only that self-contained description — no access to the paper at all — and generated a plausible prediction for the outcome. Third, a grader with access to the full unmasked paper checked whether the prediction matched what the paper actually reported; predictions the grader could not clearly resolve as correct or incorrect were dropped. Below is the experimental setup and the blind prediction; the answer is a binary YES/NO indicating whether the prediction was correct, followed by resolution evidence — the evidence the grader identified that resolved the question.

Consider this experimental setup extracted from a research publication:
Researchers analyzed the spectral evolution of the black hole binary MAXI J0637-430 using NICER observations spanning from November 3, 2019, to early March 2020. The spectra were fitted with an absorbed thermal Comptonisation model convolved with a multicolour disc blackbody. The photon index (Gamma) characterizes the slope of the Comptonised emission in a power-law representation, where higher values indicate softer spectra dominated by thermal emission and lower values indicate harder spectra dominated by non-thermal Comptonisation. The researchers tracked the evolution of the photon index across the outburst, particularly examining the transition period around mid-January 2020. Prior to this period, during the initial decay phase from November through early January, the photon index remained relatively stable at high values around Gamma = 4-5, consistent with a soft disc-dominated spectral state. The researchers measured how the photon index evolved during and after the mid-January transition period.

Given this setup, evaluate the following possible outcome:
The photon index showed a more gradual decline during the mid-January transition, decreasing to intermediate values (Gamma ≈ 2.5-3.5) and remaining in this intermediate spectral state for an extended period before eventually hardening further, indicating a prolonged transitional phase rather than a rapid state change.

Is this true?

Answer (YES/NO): NO